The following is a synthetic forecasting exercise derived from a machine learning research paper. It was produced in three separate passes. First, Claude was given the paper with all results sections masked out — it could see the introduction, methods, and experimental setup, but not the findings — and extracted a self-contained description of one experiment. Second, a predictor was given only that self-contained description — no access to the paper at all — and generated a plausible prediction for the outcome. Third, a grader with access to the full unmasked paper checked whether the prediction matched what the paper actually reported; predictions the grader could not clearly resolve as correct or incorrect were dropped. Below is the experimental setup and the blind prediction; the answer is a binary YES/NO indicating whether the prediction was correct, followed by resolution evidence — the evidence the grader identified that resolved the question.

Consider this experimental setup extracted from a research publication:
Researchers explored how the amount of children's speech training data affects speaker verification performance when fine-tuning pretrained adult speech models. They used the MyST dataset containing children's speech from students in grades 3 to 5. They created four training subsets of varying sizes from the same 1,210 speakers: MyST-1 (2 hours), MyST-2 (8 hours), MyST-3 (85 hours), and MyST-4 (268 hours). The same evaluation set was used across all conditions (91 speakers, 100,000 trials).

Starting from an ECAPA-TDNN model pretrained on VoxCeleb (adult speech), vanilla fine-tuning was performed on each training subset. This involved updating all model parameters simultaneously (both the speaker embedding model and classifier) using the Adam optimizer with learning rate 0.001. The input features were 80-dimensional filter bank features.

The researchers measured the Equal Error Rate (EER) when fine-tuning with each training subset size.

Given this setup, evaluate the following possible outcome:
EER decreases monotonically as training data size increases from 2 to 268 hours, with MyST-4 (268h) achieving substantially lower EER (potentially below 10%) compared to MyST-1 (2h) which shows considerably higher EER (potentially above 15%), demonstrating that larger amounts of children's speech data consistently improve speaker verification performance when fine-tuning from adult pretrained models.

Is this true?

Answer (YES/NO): NO